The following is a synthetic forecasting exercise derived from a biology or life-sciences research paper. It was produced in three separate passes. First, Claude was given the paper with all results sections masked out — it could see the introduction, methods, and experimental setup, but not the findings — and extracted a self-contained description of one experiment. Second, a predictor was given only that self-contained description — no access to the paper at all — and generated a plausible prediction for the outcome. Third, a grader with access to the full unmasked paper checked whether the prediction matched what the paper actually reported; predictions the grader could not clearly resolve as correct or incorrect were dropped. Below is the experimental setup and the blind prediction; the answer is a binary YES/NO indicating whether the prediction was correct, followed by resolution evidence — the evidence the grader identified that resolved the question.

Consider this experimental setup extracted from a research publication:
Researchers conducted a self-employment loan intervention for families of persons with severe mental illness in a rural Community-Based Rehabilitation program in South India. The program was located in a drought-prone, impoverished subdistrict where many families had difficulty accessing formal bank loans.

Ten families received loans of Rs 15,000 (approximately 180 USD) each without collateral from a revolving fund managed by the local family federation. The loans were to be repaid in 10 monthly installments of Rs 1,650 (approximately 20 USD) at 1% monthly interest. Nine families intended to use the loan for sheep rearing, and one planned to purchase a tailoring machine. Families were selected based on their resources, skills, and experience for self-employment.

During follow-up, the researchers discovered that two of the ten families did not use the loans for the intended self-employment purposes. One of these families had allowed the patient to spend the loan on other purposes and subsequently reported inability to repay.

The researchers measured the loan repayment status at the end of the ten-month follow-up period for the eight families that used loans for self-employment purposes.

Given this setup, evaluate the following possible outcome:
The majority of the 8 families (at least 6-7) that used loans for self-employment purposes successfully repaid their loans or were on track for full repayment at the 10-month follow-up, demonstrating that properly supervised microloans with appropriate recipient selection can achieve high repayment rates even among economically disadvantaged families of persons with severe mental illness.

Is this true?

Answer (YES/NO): NO